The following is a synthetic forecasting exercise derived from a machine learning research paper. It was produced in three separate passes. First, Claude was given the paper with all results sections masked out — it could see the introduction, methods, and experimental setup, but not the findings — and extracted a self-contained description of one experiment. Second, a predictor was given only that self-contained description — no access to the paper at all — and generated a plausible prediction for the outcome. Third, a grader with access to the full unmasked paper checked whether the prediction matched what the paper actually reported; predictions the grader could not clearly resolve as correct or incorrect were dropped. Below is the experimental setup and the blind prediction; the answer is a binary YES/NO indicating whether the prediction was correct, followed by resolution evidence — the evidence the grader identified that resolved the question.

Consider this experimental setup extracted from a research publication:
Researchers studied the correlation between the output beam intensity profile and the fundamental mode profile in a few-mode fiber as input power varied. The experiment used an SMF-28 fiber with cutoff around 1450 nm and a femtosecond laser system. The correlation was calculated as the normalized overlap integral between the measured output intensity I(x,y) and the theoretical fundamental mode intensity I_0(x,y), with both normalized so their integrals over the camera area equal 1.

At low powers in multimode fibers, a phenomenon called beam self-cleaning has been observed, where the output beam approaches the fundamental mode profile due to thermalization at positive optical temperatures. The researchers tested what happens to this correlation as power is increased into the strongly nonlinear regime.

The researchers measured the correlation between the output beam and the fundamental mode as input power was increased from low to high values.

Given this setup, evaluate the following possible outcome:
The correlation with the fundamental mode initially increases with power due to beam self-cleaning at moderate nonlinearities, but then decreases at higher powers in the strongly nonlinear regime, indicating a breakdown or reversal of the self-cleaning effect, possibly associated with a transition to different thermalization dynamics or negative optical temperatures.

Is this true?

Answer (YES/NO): NO